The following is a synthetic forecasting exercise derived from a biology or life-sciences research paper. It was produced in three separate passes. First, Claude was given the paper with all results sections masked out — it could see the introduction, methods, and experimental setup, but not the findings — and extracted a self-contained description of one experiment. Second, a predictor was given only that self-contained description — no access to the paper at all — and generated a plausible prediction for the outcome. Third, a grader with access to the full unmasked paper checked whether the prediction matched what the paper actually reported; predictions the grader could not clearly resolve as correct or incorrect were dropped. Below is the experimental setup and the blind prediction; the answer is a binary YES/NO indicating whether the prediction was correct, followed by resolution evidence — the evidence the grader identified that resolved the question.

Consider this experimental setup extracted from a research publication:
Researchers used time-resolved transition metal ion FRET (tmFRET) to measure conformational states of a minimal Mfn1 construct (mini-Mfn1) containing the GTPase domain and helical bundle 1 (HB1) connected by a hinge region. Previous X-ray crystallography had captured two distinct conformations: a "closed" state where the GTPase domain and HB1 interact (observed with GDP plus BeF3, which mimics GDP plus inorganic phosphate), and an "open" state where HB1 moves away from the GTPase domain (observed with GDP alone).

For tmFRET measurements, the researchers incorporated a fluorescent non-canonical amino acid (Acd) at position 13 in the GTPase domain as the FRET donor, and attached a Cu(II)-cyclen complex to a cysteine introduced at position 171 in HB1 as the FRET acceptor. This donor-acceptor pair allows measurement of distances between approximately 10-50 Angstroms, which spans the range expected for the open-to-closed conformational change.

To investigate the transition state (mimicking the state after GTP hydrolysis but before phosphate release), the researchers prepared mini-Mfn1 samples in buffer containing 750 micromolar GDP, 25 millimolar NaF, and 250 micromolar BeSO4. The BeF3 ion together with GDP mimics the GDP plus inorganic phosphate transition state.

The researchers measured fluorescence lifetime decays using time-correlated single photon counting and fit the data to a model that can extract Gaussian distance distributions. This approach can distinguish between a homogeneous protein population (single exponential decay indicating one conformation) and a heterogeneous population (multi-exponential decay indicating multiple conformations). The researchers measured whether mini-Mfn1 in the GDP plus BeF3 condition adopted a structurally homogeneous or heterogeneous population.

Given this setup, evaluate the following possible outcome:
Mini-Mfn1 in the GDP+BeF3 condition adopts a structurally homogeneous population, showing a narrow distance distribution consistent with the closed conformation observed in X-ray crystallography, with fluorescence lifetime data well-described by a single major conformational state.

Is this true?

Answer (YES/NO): NO